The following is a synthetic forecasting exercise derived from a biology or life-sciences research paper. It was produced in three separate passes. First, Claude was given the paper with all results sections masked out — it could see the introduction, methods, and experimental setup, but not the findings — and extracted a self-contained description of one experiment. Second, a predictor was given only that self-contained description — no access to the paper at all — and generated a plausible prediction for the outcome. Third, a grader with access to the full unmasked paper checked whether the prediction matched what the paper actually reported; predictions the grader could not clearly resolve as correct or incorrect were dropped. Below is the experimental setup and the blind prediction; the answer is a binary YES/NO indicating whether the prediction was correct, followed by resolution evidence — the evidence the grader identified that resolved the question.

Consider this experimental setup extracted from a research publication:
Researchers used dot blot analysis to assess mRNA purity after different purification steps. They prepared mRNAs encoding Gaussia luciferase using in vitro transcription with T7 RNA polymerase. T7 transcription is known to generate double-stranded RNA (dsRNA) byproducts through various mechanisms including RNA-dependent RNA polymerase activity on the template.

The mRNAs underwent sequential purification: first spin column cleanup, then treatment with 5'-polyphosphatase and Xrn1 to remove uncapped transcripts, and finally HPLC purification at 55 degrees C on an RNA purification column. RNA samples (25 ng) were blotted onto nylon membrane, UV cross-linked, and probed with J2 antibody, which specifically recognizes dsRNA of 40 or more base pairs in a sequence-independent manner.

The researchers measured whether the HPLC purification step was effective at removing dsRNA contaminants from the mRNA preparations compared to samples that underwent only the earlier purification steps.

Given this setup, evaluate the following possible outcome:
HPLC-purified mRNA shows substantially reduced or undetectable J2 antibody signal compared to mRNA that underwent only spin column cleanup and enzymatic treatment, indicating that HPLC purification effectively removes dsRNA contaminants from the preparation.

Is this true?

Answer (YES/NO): YES